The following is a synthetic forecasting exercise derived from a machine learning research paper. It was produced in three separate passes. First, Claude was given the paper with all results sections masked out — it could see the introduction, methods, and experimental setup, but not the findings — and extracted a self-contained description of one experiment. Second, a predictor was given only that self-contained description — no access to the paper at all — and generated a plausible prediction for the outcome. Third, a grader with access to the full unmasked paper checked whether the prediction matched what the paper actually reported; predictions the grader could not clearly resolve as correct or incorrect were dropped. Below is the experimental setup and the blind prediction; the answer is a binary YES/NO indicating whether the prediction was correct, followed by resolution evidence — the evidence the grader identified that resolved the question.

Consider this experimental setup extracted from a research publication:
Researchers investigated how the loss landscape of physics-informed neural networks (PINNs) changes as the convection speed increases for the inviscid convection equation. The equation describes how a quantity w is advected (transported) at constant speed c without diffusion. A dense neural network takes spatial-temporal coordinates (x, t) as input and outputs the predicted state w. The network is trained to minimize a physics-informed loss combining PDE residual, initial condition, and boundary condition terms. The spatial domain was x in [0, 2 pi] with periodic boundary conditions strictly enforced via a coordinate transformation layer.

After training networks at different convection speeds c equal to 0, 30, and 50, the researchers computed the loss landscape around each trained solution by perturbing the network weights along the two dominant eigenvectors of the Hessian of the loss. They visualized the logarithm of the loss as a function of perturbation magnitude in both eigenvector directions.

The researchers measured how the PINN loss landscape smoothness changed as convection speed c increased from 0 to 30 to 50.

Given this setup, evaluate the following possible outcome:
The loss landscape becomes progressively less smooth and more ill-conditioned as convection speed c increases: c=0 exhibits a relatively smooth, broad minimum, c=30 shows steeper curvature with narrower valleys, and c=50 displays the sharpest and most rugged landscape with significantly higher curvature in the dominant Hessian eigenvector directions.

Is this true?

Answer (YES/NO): NO